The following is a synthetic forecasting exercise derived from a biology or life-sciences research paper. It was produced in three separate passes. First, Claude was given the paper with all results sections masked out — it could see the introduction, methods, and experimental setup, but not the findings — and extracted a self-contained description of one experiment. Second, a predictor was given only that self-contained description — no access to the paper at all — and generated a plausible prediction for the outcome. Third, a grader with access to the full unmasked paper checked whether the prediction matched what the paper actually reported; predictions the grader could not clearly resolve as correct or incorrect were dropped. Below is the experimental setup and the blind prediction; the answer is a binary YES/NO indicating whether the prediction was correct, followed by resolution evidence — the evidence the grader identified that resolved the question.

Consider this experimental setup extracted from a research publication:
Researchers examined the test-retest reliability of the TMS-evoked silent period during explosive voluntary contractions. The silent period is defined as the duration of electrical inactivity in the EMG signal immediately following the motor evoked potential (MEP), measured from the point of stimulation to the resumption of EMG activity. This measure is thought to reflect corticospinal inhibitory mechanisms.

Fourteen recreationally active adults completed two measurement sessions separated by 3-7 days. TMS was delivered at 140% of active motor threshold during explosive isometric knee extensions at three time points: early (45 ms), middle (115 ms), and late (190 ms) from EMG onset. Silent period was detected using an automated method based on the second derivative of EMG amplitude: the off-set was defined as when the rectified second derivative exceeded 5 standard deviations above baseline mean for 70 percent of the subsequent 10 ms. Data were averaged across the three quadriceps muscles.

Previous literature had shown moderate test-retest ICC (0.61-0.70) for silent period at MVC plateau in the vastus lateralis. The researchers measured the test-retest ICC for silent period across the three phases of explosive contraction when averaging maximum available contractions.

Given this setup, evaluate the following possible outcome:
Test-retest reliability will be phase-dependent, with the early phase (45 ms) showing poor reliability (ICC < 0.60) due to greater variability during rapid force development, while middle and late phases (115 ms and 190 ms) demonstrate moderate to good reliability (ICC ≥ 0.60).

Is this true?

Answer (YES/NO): NO